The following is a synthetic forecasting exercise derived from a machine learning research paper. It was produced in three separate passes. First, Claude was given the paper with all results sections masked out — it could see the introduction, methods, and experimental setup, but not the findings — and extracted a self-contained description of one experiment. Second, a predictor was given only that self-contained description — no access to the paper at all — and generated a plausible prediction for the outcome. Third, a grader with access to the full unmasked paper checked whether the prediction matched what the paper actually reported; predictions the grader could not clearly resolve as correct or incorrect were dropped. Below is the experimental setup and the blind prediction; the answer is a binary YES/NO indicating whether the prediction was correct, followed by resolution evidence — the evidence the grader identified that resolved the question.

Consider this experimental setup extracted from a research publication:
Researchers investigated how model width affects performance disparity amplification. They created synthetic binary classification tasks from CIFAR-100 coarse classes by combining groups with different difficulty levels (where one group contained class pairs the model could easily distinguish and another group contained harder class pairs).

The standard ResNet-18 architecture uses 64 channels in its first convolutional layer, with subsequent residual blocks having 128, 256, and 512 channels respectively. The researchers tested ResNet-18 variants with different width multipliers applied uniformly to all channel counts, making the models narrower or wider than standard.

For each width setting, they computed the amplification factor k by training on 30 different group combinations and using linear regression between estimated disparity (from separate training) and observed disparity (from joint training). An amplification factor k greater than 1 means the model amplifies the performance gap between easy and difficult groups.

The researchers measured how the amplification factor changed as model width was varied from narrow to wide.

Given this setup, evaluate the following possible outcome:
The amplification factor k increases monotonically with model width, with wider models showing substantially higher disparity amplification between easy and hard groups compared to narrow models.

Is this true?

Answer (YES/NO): NO